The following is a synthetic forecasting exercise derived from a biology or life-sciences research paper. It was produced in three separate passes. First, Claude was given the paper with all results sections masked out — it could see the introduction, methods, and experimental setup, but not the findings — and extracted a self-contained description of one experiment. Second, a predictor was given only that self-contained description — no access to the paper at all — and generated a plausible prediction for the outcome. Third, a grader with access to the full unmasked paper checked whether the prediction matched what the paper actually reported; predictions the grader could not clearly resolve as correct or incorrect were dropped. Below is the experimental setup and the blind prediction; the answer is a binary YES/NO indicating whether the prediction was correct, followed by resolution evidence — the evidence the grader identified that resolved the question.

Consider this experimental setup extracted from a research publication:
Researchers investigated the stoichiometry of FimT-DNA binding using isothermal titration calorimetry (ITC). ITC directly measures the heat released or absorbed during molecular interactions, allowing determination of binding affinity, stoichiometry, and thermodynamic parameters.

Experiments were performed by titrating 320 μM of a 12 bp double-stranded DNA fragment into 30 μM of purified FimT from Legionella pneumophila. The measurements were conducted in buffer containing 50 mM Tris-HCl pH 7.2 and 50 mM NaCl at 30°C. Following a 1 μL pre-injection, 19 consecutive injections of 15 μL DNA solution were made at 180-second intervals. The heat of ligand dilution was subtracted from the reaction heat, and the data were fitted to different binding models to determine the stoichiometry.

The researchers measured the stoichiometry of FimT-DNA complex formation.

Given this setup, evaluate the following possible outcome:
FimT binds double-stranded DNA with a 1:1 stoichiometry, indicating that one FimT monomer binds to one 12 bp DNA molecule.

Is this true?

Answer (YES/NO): NO